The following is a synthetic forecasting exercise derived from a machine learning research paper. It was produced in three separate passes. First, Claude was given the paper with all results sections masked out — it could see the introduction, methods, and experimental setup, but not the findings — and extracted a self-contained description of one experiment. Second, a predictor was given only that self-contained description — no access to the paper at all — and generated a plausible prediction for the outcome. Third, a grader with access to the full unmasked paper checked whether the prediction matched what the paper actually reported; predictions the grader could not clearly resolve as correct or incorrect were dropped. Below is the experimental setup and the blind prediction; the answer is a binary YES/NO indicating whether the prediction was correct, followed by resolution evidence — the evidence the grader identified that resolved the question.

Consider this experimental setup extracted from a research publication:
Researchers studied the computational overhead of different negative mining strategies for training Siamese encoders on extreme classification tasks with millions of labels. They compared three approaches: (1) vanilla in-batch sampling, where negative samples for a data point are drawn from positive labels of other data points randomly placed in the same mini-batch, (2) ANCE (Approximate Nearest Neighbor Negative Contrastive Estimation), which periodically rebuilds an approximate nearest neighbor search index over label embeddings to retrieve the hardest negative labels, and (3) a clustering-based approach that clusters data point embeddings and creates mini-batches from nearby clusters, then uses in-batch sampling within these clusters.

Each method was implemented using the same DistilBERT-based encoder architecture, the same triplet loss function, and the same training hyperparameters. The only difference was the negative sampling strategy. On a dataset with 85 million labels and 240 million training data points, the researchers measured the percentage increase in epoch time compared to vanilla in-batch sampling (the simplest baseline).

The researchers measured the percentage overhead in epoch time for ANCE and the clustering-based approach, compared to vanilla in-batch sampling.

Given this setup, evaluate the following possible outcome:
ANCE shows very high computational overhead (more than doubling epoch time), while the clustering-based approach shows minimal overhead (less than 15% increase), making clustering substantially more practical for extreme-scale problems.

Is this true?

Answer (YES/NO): YES